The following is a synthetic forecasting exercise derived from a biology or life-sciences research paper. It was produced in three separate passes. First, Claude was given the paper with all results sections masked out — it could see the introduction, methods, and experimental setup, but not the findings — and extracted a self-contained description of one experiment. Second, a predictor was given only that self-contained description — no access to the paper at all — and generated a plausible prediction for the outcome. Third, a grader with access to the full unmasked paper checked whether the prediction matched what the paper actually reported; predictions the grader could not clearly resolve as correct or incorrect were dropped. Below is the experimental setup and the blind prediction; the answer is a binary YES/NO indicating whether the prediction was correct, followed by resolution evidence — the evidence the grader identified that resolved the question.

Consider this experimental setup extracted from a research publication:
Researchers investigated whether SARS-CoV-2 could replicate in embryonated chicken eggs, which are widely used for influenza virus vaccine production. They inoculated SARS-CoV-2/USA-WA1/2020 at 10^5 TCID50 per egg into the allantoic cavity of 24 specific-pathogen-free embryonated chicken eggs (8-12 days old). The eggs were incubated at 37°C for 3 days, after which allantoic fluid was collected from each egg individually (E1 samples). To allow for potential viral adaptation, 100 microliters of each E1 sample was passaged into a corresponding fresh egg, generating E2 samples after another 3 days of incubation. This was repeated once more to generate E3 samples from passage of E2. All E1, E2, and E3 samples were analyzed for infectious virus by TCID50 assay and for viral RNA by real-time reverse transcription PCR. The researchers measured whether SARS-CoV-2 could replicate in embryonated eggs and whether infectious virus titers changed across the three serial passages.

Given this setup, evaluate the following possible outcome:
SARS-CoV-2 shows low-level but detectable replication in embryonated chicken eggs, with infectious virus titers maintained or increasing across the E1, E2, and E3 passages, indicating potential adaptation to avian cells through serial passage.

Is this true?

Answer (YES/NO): NO